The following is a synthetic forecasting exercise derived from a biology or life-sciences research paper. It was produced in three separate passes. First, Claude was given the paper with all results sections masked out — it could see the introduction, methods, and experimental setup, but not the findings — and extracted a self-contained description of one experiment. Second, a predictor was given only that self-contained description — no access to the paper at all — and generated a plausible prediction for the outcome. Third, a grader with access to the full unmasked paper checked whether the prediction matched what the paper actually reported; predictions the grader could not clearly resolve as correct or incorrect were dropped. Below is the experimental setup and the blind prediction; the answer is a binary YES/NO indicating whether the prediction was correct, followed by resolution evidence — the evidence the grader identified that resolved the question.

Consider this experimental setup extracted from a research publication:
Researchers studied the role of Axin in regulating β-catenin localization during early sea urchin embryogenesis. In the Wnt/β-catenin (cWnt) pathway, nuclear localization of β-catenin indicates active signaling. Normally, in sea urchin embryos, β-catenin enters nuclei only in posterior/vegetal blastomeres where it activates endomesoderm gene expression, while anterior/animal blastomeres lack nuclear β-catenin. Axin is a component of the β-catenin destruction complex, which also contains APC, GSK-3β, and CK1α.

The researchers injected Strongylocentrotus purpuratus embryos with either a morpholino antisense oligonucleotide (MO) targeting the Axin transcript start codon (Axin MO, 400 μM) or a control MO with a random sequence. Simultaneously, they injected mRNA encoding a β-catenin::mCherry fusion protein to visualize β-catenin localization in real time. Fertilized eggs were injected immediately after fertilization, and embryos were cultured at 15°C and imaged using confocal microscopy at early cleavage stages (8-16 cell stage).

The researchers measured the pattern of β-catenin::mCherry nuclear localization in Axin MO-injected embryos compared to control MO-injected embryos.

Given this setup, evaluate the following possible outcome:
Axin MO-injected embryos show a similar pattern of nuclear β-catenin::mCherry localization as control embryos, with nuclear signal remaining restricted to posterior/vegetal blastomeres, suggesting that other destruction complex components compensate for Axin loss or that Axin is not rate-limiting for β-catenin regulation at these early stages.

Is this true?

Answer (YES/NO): NO